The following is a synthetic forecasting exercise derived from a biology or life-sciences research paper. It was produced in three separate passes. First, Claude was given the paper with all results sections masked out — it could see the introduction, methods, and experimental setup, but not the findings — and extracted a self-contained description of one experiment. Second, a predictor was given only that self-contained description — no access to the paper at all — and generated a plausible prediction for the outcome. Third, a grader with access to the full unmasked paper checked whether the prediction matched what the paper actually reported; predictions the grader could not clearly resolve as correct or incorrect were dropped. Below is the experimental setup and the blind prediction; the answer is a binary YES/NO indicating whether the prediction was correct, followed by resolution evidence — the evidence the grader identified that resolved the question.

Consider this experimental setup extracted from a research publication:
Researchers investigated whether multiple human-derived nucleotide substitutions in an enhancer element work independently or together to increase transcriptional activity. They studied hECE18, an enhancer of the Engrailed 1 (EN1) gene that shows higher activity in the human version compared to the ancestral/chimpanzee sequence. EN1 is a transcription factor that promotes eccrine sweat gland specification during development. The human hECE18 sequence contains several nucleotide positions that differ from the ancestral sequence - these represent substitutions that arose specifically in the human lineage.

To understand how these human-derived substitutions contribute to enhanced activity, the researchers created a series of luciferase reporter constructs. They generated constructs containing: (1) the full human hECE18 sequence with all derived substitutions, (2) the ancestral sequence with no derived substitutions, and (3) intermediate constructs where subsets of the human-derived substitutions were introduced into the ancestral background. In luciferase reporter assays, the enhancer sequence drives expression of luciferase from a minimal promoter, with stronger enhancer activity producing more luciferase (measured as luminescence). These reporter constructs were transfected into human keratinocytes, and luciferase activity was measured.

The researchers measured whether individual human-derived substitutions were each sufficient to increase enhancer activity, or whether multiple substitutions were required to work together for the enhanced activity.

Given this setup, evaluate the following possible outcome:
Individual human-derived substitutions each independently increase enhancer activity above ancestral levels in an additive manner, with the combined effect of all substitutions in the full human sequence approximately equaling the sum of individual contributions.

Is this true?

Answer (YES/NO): NO